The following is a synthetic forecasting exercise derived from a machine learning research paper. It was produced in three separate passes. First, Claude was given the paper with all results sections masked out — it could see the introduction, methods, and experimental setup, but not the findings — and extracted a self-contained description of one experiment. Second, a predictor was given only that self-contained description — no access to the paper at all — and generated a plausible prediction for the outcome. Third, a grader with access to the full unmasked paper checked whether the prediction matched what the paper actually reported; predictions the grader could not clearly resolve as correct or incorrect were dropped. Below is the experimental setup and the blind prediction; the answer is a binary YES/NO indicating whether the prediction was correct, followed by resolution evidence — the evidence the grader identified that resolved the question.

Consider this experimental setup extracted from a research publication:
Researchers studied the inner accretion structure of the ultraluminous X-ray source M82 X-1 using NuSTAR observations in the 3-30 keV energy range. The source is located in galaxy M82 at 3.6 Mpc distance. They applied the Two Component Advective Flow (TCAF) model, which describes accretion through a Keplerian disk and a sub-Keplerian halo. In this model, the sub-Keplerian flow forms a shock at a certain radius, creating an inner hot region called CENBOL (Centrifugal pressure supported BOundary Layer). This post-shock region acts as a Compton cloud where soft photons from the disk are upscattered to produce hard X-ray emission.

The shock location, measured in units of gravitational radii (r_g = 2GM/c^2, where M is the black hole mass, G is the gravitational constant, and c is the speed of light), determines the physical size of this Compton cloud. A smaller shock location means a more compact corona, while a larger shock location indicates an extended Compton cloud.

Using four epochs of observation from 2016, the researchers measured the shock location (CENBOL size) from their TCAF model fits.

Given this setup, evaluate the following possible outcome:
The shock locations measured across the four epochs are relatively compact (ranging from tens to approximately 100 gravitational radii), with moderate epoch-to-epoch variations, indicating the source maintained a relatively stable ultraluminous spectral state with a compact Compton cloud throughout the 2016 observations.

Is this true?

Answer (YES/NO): NO